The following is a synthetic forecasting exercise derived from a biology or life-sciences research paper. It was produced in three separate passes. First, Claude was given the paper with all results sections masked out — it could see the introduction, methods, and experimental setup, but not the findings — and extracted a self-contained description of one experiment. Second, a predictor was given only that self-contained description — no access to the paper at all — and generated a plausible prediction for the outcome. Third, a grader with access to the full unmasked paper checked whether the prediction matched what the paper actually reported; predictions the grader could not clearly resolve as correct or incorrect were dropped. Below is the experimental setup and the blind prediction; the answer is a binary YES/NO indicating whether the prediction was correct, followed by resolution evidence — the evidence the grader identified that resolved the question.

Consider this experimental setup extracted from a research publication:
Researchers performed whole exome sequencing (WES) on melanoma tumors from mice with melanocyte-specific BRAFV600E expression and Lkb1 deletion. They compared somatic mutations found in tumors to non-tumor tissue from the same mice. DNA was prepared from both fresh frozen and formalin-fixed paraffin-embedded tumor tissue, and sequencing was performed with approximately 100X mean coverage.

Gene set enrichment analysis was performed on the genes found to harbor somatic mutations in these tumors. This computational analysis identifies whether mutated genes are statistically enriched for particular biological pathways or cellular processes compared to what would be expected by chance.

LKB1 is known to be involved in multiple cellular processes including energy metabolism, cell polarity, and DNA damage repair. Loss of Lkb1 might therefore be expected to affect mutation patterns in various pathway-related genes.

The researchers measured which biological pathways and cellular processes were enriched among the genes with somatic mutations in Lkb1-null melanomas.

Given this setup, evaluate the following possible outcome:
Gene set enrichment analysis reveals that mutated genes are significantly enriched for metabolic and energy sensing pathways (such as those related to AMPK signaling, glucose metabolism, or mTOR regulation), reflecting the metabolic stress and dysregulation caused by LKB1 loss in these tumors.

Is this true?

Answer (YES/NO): NO